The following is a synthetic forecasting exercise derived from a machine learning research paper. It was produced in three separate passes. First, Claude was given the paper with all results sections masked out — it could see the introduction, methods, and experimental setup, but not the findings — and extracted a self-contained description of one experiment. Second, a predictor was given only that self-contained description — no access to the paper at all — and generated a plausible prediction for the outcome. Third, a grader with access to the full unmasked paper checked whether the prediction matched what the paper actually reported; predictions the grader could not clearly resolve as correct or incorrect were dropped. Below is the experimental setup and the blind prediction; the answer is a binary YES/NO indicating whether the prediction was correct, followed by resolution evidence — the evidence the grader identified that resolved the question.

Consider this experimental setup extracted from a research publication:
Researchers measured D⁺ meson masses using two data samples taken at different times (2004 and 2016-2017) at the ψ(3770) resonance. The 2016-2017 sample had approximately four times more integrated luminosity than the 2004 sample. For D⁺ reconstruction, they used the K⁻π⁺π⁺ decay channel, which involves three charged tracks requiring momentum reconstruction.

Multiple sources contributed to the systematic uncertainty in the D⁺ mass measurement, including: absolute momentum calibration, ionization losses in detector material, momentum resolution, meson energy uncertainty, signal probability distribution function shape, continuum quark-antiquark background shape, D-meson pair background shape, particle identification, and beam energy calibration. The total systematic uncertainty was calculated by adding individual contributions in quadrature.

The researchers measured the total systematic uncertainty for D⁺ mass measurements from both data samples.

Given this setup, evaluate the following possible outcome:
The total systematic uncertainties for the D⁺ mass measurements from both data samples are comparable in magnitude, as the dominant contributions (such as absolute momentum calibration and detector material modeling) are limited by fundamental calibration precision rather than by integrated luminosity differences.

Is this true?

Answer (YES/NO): NO